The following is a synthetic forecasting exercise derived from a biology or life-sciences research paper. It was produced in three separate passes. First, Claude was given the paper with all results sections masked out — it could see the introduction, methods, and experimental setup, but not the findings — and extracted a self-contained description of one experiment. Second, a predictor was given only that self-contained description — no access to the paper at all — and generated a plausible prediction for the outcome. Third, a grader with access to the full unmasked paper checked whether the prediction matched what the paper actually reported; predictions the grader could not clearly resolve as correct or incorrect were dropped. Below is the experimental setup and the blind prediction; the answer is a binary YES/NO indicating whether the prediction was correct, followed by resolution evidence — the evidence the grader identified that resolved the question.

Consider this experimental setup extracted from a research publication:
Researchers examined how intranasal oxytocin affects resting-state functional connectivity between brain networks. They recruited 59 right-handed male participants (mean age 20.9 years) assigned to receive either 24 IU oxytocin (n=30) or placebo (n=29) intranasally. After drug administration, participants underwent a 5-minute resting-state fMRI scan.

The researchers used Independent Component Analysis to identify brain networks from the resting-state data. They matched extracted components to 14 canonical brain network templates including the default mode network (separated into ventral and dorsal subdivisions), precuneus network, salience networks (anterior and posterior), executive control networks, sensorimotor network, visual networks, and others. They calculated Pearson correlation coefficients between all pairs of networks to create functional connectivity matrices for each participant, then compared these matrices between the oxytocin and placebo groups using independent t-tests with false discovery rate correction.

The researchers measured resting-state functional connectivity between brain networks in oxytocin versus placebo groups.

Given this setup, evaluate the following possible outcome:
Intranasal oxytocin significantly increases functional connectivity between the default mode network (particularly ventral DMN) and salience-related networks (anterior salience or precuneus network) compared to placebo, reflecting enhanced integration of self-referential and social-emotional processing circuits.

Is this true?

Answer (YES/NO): NO